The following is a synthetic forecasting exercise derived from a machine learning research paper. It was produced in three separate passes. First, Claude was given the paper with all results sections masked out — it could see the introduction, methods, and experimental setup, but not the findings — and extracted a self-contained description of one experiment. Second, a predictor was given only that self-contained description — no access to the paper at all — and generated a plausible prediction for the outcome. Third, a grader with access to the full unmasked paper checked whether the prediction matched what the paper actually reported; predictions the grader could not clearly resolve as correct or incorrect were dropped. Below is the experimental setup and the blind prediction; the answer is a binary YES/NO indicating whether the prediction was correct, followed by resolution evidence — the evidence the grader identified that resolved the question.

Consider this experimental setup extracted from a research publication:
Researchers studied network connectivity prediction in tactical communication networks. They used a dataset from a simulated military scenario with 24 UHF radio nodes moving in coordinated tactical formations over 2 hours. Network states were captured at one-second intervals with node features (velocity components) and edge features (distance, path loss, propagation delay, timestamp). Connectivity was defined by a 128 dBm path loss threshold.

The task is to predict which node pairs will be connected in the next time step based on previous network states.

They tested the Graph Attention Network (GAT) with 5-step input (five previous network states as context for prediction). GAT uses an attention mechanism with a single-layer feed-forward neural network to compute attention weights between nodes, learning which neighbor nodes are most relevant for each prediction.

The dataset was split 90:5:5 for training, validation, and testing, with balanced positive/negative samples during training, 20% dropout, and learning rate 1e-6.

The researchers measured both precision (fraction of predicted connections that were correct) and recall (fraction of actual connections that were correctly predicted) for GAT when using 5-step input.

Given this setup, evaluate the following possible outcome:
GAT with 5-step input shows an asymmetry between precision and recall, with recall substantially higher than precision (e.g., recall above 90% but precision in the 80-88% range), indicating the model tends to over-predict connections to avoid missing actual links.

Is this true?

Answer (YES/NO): NO